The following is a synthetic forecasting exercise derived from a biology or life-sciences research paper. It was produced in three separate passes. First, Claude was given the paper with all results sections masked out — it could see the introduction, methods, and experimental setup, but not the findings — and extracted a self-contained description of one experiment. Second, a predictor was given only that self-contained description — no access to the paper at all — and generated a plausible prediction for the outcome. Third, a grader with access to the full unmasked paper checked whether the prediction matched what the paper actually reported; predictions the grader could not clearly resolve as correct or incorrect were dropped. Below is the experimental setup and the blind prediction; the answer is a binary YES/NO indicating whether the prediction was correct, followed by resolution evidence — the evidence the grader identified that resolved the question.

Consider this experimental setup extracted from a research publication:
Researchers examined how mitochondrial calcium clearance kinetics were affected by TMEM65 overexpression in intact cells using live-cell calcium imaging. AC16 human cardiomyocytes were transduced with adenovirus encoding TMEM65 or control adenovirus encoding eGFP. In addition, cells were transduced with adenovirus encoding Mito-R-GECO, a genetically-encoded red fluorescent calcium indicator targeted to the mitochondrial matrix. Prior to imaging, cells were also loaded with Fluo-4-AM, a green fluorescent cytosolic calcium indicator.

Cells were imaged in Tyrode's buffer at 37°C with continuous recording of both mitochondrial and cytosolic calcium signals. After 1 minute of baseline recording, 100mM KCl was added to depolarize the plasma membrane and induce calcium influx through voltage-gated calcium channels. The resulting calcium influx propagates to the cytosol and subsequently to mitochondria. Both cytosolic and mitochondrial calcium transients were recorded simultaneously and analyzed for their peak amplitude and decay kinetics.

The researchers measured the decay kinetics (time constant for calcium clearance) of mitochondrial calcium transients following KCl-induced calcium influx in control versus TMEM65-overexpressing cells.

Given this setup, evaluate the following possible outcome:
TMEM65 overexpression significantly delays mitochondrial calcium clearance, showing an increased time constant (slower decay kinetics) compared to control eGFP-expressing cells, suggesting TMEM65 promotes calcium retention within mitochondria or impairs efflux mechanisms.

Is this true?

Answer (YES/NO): NO